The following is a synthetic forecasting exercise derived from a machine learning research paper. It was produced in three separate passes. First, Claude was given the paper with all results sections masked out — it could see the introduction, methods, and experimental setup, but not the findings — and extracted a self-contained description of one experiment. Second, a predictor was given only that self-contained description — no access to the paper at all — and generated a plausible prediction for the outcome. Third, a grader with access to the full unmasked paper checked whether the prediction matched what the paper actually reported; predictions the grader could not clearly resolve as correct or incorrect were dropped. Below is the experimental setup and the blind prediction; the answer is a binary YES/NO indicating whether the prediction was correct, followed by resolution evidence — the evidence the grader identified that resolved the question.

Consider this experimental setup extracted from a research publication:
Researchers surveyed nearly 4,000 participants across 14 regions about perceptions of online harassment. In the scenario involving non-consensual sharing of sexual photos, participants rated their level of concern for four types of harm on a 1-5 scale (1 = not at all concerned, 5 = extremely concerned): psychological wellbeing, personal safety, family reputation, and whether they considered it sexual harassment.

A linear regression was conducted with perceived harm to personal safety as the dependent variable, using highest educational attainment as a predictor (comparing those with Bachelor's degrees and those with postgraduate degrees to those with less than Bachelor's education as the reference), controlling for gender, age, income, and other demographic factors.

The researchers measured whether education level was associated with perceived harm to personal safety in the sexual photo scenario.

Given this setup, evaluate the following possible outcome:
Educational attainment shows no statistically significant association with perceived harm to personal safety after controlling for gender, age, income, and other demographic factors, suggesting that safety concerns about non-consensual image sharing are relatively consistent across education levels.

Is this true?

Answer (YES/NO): NO